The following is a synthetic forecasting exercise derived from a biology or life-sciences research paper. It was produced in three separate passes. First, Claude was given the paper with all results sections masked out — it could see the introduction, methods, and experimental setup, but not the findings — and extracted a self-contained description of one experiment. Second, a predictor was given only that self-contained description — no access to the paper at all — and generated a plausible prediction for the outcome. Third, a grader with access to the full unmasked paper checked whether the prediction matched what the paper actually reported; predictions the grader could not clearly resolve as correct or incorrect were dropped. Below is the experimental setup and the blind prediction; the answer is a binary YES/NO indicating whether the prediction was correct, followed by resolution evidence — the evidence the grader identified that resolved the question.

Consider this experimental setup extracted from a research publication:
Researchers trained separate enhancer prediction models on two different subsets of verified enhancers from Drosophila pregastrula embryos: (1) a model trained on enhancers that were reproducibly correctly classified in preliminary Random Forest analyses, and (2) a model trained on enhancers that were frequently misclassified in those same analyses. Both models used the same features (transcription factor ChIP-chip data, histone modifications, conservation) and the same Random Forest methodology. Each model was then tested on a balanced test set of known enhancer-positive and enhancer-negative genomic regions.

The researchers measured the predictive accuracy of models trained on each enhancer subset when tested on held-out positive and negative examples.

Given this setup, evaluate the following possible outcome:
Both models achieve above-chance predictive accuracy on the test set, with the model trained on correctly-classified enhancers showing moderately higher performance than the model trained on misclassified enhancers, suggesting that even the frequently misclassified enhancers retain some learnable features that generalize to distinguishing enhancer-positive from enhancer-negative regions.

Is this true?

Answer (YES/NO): NO